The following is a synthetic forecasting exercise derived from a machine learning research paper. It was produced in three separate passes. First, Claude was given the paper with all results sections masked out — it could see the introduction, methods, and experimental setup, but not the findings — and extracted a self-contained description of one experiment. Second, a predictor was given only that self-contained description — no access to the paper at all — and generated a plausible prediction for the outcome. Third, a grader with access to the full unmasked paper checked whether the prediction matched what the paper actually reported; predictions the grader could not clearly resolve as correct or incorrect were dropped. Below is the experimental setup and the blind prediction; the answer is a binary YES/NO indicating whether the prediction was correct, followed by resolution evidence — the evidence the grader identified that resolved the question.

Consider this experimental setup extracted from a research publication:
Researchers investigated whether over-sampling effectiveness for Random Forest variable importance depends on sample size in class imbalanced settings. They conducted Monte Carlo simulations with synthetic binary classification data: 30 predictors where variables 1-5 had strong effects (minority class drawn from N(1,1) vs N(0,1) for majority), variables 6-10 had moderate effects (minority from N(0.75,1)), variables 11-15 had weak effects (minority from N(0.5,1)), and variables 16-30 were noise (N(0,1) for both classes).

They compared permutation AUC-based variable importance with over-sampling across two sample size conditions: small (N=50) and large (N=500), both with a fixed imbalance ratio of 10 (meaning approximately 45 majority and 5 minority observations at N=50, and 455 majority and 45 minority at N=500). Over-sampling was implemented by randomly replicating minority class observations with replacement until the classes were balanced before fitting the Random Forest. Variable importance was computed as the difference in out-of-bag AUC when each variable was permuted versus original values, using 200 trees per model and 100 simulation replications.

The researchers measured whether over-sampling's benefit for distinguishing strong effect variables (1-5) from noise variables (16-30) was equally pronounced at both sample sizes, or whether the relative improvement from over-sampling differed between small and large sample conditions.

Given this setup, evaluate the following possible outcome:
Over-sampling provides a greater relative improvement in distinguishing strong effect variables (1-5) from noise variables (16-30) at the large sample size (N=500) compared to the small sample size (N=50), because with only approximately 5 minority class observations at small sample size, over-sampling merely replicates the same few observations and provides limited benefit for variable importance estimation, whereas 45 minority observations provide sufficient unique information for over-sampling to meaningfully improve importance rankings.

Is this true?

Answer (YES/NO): NO